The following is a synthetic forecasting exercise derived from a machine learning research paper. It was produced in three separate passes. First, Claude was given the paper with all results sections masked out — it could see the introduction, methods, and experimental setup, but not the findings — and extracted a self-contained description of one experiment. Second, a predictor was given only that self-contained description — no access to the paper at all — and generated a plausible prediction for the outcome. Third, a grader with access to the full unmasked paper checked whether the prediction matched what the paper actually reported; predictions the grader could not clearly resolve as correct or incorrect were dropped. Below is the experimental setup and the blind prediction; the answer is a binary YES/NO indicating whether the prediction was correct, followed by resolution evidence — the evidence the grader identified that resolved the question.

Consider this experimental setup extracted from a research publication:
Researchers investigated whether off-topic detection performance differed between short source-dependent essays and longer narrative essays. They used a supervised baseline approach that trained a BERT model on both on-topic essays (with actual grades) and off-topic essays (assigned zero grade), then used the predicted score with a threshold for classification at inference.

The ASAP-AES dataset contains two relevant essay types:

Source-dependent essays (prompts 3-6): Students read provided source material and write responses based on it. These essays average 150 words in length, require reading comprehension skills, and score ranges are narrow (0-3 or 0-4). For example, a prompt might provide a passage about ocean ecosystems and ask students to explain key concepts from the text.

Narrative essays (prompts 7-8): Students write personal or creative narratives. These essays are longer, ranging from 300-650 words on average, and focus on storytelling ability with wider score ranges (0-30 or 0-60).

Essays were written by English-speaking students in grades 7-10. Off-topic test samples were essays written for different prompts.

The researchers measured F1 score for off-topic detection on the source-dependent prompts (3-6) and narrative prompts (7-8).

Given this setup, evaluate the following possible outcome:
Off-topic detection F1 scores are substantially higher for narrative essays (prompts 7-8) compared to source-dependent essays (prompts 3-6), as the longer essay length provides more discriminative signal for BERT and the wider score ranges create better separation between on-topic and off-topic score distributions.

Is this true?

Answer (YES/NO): NO